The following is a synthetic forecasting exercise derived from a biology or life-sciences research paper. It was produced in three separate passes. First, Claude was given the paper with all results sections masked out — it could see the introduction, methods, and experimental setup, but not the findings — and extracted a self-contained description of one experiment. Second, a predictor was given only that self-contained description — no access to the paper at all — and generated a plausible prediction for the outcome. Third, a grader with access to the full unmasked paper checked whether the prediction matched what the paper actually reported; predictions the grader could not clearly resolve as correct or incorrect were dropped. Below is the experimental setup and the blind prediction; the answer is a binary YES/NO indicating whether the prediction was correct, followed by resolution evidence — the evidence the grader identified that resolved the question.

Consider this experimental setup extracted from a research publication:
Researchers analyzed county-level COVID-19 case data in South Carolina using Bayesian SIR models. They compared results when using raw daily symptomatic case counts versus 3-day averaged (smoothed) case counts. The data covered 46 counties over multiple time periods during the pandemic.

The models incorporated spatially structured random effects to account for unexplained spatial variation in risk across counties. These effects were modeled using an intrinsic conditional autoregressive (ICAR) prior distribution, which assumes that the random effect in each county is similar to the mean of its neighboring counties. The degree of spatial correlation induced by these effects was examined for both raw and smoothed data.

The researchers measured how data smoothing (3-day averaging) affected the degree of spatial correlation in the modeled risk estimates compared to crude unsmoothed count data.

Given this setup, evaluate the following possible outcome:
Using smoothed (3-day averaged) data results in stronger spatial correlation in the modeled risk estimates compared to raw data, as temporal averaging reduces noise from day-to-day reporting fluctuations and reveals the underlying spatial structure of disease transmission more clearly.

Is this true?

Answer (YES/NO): YES